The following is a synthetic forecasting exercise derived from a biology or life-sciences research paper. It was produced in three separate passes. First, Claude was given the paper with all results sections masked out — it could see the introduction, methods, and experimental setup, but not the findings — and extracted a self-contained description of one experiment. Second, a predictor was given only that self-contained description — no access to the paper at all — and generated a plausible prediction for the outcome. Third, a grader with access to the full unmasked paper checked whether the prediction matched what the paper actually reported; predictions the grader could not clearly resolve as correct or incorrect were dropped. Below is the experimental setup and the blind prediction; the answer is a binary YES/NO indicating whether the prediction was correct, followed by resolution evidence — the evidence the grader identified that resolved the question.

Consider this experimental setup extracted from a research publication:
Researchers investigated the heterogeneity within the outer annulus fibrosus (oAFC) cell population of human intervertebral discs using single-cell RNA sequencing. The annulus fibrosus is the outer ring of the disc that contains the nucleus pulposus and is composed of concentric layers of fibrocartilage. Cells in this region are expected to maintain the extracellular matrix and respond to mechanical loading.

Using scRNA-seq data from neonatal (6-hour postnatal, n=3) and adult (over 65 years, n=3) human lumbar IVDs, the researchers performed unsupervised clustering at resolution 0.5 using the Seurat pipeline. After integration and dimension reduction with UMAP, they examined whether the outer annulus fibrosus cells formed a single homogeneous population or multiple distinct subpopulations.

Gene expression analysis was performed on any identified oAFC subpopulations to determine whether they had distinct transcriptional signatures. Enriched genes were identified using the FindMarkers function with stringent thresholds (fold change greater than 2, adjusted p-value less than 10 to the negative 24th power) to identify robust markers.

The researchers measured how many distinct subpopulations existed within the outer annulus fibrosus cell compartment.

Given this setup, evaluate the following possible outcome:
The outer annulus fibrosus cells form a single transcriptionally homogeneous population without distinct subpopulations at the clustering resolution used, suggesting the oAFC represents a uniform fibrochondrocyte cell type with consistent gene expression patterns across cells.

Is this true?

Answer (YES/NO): NO